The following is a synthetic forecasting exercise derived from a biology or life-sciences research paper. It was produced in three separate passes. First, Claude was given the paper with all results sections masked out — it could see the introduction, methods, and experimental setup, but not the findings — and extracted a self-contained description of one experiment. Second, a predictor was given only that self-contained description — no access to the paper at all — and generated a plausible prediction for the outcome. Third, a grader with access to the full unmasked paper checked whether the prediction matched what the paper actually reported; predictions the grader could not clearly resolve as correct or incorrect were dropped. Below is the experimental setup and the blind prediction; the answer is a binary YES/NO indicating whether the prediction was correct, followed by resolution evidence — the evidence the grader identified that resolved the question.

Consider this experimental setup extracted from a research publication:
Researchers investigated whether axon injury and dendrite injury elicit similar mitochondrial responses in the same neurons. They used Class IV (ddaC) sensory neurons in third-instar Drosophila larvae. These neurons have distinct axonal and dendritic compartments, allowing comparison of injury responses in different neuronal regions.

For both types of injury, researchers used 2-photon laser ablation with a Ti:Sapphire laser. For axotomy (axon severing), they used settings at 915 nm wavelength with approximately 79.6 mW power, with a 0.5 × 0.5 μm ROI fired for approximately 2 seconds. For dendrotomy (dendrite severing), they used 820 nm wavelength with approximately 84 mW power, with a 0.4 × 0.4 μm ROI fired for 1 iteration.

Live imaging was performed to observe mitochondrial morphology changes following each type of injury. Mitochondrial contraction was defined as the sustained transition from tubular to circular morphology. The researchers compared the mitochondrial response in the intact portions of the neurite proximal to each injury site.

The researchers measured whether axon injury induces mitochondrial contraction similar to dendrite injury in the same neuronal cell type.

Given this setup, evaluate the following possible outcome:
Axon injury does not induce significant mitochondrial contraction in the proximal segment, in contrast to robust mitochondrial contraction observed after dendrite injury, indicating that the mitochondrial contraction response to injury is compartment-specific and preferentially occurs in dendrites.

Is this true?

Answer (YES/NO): NO